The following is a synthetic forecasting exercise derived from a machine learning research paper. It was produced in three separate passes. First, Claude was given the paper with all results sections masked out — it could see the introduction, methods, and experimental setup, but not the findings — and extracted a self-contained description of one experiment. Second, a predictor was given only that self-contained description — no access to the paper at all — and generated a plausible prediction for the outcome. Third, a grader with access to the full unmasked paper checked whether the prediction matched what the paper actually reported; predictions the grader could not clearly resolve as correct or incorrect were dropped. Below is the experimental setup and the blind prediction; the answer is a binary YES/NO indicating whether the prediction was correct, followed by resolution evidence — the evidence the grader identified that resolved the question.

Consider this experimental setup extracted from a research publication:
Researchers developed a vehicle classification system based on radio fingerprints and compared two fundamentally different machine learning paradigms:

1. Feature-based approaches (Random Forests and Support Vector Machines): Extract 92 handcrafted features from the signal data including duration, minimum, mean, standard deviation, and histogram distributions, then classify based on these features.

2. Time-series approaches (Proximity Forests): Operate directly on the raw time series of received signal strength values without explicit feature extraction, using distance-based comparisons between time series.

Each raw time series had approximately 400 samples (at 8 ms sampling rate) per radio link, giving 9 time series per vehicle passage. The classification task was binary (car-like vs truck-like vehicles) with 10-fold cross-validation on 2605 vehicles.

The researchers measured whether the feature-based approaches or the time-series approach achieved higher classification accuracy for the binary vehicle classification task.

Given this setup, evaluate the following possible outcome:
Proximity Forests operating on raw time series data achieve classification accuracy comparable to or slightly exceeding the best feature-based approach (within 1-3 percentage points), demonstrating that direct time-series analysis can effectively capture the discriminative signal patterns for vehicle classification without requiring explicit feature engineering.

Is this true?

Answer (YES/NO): YES